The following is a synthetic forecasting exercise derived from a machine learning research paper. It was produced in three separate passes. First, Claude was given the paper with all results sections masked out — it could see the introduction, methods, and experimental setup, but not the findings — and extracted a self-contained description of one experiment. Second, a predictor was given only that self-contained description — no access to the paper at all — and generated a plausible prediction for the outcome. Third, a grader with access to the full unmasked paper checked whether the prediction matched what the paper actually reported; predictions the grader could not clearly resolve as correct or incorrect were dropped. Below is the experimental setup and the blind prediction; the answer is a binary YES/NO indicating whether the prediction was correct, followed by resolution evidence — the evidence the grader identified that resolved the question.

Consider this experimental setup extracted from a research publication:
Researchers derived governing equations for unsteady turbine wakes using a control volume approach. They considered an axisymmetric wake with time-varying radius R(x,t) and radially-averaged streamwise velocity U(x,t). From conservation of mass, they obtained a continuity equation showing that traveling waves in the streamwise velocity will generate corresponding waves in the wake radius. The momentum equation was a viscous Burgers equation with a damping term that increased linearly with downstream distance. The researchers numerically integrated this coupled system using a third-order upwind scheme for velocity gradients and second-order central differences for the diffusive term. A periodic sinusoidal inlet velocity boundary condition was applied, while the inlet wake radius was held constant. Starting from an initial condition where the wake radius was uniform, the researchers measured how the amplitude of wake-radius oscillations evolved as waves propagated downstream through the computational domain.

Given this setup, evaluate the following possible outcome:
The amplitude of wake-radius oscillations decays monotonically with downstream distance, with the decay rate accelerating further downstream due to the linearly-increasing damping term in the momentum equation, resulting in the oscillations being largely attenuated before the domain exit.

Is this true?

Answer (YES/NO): NO